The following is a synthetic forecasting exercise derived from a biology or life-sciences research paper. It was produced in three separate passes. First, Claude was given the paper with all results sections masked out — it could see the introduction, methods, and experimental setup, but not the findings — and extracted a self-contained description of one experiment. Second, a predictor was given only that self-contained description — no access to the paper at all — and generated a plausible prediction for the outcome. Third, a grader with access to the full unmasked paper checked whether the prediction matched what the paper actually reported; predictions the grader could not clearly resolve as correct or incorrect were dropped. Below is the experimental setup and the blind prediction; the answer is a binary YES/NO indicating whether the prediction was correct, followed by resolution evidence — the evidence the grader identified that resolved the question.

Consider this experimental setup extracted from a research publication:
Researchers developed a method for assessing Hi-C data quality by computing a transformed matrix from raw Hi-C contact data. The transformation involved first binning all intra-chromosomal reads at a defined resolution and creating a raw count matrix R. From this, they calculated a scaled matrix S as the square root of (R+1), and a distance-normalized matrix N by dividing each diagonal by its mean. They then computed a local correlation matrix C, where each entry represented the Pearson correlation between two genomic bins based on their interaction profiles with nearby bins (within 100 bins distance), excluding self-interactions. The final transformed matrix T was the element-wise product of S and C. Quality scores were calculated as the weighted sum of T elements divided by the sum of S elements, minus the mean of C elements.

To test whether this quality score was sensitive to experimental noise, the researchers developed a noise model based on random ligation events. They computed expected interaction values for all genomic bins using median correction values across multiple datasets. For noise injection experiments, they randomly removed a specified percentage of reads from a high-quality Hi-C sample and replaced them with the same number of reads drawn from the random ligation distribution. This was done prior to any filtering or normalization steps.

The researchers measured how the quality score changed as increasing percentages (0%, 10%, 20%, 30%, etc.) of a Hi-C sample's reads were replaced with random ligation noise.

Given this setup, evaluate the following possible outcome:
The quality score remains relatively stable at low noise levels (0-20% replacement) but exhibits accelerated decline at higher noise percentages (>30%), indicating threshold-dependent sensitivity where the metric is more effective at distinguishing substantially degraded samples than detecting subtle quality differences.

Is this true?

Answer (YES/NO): NO